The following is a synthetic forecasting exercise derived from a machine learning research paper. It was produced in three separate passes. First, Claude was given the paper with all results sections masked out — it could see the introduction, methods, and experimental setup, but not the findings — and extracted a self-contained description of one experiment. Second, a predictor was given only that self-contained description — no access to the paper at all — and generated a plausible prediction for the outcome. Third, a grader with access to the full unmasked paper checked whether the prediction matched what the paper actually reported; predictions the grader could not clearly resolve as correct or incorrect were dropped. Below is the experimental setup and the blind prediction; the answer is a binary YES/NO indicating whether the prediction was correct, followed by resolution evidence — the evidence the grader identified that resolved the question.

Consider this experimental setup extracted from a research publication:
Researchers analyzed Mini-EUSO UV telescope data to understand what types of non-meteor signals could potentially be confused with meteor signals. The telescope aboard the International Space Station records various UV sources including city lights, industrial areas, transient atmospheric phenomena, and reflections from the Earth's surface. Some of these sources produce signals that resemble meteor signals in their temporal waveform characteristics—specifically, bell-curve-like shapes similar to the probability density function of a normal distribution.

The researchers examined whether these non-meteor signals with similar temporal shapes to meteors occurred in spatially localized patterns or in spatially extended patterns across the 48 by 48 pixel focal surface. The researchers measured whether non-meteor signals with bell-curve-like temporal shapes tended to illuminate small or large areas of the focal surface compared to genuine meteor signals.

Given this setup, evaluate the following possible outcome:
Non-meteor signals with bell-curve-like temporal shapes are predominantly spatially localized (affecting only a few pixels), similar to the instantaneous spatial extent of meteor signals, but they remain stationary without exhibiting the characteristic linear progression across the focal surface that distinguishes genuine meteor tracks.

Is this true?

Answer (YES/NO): NO